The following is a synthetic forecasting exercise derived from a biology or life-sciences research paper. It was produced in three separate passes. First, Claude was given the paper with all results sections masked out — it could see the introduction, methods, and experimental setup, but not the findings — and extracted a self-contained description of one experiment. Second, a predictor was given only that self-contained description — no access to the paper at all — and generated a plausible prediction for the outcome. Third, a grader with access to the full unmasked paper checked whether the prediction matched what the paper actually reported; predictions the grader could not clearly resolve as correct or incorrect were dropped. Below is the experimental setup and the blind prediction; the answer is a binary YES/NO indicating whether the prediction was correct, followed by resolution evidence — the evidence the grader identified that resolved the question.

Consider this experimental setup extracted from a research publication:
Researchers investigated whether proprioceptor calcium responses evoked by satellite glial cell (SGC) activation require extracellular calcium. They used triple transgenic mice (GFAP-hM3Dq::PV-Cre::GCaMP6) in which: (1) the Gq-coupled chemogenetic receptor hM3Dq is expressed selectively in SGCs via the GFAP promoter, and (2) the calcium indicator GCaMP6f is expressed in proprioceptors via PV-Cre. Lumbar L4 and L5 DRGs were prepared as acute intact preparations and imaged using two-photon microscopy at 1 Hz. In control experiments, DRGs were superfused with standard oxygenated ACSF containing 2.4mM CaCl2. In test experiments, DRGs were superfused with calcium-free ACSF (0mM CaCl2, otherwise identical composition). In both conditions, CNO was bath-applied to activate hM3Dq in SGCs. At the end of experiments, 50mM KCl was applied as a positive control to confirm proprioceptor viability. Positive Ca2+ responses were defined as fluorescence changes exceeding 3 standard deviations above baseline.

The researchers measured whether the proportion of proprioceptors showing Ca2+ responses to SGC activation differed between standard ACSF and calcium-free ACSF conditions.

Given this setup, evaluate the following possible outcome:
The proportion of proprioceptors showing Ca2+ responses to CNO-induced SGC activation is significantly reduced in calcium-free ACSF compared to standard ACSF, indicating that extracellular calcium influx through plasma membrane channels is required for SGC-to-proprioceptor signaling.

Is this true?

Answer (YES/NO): NO